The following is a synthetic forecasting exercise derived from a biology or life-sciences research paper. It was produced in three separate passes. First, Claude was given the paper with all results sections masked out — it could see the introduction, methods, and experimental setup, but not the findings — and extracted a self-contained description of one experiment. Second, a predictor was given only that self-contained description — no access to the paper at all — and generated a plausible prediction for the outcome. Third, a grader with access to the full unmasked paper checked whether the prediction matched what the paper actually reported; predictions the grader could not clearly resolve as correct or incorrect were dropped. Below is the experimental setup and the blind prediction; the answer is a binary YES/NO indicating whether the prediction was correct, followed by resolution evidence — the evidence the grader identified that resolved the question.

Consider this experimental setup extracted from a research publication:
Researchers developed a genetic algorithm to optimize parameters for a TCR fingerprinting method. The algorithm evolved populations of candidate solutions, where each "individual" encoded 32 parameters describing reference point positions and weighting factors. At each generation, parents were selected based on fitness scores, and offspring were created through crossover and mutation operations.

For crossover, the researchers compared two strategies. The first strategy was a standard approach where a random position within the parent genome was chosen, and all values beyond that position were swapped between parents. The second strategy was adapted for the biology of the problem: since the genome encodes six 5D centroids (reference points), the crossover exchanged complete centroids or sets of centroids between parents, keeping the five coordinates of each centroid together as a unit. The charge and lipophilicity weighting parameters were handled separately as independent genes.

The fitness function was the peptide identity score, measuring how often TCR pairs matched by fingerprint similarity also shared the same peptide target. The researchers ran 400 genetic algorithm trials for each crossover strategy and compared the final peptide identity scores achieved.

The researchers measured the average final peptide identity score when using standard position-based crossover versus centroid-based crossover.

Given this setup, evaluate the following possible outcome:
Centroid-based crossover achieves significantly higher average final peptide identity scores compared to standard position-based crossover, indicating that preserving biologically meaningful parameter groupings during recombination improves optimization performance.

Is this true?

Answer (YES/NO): YES